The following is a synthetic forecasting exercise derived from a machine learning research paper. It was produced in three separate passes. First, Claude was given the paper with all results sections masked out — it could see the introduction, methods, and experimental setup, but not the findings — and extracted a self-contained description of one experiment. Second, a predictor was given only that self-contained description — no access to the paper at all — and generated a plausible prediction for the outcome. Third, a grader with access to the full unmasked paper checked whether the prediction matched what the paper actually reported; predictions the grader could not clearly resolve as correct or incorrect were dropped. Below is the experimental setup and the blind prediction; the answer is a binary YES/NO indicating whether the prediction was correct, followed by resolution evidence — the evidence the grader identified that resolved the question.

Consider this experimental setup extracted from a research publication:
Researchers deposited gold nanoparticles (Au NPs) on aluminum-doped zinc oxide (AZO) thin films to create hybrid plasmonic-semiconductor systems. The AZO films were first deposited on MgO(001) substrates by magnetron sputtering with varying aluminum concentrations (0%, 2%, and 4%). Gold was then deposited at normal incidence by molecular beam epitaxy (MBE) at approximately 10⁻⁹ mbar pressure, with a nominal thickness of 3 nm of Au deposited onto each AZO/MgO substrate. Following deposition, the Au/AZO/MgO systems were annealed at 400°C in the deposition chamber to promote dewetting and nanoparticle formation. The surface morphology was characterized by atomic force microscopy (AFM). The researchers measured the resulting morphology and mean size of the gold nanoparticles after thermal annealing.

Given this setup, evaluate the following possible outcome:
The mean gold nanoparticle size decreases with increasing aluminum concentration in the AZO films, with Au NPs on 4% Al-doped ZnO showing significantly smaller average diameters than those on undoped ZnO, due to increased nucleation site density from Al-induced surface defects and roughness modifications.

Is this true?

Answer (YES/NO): NO